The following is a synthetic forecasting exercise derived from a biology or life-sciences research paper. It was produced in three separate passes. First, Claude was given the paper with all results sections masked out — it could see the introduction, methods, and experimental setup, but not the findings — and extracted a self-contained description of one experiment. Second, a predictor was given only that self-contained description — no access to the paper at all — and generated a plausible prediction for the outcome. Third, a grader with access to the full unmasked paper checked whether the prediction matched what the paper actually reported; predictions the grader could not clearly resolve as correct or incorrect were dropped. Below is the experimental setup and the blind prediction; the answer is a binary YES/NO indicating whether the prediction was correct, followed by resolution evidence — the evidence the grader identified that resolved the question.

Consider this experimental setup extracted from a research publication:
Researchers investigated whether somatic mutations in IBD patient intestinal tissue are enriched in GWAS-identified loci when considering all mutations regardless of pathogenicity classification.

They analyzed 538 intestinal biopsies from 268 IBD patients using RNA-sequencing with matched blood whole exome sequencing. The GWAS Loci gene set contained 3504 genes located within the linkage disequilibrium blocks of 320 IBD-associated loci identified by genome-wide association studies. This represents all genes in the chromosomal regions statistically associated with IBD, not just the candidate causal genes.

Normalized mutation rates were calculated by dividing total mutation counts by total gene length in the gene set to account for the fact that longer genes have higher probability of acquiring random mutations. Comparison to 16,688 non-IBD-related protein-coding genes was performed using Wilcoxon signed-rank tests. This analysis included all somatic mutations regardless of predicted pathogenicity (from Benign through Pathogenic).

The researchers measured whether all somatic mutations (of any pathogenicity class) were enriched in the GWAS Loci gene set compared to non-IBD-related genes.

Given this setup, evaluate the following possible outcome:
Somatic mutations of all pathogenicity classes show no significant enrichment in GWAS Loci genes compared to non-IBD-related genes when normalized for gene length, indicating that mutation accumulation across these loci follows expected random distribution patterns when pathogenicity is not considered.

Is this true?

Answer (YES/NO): NO